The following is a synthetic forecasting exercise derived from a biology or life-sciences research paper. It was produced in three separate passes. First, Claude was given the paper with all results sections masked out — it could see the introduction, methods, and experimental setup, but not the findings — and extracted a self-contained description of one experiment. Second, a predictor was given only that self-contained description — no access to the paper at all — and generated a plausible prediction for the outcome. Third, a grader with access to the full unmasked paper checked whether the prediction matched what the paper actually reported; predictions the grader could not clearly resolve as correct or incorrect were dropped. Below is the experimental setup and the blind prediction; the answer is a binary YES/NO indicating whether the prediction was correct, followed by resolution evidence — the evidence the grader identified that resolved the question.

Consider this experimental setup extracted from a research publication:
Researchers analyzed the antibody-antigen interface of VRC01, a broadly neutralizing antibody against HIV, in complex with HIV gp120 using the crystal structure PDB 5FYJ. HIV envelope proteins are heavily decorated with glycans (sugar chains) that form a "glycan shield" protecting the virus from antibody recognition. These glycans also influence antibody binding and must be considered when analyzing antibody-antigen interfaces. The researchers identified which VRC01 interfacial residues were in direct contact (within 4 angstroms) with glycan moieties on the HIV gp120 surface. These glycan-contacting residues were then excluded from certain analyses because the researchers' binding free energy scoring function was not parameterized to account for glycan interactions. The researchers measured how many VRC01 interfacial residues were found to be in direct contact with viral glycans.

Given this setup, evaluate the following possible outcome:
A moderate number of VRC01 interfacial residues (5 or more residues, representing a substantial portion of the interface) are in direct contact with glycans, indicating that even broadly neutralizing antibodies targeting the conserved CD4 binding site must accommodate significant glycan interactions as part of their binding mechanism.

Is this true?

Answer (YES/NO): YES